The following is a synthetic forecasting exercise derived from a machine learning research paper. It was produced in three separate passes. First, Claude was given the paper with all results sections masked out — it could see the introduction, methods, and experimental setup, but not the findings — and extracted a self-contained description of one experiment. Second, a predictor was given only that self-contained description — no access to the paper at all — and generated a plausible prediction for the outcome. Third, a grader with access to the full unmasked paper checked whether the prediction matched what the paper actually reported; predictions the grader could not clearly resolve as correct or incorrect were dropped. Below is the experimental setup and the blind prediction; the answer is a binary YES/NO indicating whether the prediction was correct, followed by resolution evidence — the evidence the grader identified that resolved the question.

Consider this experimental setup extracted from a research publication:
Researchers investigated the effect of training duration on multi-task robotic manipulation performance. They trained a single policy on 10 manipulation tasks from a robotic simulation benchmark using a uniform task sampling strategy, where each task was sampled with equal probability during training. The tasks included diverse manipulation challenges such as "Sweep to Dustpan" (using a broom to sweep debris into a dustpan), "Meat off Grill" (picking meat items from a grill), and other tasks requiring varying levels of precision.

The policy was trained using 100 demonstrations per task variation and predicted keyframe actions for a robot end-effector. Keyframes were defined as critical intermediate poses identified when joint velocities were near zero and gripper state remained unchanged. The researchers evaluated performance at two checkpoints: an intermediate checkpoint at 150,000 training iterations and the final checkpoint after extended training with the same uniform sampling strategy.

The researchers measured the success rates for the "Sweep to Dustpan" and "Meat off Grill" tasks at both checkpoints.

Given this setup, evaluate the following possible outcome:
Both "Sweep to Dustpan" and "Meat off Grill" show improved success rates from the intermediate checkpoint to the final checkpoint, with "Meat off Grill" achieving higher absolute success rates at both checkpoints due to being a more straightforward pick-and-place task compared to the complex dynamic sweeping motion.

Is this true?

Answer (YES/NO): NO